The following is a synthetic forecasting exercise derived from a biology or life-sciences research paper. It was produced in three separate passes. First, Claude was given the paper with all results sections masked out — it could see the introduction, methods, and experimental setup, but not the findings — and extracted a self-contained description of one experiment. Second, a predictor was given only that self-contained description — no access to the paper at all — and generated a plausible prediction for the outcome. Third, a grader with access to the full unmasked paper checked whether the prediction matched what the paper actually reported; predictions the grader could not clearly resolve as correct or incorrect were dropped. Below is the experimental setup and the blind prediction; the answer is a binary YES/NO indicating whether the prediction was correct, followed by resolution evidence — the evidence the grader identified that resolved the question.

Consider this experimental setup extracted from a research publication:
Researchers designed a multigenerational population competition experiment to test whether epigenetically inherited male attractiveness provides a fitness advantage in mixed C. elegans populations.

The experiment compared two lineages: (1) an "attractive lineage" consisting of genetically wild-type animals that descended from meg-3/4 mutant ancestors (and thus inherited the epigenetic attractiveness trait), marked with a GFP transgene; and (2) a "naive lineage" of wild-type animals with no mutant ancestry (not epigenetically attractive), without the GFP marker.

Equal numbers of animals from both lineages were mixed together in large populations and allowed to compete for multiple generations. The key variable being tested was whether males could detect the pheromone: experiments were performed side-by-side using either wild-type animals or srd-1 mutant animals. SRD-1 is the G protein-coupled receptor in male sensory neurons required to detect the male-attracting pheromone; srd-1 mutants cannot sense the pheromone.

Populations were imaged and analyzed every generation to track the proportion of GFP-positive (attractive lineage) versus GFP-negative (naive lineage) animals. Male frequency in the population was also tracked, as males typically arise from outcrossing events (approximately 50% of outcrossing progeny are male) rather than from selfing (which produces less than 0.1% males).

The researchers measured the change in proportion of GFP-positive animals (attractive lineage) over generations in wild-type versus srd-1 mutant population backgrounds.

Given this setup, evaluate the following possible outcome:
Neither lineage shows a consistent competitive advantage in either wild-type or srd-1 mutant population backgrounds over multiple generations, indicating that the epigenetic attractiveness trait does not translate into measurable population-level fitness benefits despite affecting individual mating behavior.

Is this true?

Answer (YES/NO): NO